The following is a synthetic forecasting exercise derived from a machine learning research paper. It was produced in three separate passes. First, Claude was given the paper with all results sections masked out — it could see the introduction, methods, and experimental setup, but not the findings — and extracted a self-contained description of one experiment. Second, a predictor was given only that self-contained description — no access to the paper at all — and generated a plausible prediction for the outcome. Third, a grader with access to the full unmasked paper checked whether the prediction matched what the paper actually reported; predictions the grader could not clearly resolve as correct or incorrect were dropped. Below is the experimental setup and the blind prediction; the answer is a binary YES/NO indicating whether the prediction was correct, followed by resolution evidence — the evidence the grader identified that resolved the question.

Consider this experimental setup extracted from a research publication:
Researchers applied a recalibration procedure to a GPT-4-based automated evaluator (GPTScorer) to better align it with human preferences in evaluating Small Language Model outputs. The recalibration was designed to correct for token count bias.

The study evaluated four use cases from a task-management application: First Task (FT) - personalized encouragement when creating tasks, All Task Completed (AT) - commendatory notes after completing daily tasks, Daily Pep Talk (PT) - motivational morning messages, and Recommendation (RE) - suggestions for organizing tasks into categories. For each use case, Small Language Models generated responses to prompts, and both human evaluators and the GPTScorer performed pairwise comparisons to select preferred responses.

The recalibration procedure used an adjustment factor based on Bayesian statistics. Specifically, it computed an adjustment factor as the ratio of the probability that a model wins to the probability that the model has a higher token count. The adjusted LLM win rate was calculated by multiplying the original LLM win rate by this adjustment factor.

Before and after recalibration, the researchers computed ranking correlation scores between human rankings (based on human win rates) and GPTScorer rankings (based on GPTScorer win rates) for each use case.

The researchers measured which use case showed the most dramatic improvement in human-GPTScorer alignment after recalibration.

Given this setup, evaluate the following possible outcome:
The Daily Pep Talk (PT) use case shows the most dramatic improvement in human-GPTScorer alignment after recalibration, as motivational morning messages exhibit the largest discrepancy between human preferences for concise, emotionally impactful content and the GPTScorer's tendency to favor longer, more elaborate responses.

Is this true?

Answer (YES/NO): NO